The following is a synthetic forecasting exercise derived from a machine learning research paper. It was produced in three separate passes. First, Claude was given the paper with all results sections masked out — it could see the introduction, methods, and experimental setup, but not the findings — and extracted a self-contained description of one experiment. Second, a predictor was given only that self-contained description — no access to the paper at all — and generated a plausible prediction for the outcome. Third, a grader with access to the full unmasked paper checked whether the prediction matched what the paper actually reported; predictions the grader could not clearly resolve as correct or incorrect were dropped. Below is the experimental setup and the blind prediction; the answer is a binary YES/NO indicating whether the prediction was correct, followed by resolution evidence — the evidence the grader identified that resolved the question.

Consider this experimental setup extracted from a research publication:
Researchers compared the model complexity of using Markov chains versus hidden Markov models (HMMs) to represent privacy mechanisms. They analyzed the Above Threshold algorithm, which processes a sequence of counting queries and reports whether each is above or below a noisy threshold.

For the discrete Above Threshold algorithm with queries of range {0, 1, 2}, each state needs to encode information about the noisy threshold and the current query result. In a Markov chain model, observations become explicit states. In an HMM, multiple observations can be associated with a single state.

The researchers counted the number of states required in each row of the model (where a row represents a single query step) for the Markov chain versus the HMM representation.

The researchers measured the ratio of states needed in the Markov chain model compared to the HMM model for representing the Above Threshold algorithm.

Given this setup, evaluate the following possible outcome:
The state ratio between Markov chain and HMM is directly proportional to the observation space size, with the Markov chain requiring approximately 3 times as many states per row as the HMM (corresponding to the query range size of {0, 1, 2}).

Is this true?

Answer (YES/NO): NO